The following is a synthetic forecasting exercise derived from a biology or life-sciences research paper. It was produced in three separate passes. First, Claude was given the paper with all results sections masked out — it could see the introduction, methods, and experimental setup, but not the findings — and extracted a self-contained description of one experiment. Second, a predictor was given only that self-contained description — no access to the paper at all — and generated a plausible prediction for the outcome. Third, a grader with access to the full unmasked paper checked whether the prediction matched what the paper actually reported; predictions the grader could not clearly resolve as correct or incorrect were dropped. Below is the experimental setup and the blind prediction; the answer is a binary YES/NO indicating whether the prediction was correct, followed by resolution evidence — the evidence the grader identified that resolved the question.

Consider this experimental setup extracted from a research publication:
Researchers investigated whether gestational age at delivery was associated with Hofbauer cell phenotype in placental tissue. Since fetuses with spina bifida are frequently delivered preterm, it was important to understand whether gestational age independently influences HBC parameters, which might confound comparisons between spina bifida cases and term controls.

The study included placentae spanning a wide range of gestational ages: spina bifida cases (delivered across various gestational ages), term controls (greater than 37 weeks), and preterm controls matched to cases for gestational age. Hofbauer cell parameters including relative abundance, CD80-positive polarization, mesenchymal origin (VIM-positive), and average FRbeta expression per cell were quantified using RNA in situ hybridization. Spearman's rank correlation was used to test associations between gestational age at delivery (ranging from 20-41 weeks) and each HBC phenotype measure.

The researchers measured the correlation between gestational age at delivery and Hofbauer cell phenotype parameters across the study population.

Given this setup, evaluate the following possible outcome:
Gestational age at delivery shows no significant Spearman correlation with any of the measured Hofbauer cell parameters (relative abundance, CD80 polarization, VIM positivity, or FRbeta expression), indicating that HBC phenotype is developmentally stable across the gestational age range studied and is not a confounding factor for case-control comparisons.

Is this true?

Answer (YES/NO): NO